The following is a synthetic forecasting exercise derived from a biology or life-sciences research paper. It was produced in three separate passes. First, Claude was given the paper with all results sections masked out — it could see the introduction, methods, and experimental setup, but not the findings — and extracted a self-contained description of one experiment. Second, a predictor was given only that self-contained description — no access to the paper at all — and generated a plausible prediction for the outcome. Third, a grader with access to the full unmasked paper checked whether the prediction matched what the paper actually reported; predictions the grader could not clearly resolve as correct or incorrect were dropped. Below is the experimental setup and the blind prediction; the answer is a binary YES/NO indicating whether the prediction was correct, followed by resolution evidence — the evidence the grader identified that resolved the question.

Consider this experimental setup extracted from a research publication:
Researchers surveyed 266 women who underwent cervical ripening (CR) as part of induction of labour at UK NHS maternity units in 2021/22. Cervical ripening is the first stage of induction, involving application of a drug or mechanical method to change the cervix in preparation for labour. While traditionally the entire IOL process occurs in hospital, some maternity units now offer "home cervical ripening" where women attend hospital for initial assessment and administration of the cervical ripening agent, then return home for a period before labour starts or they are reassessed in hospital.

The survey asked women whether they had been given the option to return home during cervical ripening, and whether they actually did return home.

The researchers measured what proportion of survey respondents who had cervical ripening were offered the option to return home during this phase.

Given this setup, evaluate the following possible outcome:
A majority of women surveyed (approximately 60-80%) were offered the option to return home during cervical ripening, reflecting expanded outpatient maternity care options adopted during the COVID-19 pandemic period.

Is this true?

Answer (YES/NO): NO